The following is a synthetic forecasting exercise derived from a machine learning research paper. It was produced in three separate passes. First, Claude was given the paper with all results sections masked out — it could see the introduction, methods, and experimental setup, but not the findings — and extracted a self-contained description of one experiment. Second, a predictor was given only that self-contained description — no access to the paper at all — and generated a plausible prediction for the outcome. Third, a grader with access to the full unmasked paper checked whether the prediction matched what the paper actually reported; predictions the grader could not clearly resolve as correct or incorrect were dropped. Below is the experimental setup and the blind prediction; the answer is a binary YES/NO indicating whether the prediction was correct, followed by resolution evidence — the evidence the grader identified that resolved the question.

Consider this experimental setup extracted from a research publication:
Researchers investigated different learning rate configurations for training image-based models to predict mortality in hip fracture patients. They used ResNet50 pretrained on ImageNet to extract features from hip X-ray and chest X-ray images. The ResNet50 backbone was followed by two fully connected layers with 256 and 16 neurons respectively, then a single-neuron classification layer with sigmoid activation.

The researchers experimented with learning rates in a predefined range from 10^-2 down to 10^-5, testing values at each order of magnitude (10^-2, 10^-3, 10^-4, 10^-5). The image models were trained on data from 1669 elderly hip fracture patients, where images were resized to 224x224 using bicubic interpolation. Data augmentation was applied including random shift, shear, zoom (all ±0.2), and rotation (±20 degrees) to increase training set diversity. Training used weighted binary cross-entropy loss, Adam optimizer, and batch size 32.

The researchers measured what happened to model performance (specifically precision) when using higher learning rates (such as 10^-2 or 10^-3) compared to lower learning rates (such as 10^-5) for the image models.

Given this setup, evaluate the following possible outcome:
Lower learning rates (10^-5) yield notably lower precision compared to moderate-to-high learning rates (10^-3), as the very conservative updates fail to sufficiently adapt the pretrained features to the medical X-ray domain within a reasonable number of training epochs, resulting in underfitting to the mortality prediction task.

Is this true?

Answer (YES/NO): NO